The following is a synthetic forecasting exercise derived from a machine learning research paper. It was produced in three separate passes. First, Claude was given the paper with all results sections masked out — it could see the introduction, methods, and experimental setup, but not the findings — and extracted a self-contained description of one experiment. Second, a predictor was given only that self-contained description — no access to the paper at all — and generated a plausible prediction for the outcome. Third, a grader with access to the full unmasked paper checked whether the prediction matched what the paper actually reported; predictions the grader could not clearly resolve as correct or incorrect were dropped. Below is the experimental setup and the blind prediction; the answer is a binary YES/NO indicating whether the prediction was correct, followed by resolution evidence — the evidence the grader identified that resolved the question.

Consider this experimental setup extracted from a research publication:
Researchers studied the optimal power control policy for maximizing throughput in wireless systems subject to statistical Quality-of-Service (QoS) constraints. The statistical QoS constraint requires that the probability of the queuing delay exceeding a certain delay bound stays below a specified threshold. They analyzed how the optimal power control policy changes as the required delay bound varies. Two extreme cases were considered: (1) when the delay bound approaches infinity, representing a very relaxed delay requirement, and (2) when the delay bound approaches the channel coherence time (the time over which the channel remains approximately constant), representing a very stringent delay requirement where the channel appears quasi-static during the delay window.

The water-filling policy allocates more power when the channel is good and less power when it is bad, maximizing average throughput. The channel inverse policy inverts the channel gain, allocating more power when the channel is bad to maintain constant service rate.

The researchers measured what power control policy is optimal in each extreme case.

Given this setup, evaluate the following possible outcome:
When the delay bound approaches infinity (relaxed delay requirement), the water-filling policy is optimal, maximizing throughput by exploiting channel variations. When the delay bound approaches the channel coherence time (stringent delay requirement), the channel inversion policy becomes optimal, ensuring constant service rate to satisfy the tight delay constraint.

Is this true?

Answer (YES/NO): YES